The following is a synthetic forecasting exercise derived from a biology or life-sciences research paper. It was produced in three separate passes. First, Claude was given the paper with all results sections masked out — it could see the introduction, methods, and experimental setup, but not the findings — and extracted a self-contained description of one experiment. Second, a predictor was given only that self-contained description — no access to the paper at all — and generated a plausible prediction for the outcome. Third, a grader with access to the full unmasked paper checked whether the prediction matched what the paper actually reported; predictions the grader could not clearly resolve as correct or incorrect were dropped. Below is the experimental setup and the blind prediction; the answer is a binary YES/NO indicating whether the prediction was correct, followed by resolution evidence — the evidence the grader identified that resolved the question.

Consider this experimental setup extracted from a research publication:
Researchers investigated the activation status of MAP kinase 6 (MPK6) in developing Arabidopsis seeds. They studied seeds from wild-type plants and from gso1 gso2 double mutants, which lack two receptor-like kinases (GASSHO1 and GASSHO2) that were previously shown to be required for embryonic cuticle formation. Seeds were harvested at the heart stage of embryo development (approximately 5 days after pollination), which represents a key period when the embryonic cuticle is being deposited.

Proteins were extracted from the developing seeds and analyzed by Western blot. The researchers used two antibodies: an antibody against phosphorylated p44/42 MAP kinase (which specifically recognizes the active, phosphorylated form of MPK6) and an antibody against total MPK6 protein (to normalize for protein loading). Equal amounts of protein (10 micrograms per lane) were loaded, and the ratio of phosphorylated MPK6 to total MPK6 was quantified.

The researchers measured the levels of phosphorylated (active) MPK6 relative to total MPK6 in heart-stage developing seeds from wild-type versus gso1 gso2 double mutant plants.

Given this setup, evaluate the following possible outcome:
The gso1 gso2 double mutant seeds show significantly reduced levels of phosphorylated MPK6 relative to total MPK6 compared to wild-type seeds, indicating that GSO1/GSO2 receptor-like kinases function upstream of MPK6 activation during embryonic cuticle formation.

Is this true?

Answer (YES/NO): YES